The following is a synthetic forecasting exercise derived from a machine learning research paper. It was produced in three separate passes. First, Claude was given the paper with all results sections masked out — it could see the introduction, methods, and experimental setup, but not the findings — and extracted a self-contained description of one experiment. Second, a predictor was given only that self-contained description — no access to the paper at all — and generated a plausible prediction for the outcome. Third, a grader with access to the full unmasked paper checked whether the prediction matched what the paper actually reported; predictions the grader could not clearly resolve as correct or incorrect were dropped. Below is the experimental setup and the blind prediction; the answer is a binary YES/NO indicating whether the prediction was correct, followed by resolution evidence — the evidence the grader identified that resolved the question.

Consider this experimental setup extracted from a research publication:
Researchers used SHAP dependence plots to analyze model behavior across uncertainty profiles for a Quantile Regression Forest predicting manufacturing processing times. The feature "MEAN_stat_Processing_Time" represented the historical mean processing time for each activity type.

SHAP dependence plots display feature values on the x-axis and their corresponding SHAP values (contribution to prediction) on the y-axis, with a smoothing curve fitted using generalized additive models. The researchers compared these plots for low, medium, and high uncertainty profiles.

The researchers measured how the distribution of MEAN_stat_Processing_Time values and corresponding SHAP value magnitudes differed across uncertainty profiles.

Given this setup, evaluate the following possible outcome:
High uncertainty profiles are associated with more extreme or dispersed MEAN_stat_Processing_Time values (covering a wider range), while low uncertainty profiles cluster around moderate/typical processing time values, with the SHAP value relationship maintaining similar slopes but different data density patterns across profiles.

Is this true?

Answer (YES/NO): NO